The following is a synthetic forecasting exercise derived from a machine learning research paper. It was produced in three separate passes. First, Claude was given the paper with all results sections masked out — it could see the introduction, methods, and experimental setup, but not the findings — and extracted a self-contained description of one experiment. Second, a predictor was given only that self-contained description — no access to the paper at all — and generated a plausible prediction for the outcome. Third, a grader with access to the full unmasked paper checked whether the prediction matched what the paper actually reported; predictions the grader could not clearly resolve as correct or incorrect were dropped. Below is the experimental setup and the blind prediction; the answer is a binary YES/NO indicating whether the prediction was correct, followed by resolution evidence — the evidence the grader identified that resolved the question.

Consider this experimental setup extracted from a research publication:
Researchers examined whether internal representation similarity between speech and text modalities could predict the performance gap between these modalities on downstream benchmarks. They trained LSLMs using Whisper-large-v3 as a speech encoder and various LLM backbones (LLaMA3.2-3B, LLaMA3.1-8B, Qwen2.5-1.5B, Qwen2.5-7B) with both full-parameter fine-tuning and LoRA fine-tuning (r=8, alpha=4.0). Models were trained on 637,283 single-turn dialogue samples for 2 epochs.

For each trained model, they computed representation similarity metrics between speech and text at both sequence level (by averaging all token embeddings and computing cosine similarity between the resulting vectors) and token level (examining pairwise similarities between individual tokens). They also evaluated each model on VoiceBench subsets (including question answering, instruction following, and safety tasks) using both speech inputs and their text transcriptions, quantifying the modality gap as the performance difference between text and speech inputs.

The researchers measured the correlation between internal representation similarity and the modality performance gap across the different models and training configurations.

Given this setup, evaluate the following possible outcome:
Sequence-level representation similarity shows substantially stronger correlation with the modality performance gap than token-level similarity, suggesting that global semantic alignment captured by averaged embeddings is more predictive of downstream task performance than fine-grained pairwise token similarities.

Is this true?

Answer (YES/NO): NO